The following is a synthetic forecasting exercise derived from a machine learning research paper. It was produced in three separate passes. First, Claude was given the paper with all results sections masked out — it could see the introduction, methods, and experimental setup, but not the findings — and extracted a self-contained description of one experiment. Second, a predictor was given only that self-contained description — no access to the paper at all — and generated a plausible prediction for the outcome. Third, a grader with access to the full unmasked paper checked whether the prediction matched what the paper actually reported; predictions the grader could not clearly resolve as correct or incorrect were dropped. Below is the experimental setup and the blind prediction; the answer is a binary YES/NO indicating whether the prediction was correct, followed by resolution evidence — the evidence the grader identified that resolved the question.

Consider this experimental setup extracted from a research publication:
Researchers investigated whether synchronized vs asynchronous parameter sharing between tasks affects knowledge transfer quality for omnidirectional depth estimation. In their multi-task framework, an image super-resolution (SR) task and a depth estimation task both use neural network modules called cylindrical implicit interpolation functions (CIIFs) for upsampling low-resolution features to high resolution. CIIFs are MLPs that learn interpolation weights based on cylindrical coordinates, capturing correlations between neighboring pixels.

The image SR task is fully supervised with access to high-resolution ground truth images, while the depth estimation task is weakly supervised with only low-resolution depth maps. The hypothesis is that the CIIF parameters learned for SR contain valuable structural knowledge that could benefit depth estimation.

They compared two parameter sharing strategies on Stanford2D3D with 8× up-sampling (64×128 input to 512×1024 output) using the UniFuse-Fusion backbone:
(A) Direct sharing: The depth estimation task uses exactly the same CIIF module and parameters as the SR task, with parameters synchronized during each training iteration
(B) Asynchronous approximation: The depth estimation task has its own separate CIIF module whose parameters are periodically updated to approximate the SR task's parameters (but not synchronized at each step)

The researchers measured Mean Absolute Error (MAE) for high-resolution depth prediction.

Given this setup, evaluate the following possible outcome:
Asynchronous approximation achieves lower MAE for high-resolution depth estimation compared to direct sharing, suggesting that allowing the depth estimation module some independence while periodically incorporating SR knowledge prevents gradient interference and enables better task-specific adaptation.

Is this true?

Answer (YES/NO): NO